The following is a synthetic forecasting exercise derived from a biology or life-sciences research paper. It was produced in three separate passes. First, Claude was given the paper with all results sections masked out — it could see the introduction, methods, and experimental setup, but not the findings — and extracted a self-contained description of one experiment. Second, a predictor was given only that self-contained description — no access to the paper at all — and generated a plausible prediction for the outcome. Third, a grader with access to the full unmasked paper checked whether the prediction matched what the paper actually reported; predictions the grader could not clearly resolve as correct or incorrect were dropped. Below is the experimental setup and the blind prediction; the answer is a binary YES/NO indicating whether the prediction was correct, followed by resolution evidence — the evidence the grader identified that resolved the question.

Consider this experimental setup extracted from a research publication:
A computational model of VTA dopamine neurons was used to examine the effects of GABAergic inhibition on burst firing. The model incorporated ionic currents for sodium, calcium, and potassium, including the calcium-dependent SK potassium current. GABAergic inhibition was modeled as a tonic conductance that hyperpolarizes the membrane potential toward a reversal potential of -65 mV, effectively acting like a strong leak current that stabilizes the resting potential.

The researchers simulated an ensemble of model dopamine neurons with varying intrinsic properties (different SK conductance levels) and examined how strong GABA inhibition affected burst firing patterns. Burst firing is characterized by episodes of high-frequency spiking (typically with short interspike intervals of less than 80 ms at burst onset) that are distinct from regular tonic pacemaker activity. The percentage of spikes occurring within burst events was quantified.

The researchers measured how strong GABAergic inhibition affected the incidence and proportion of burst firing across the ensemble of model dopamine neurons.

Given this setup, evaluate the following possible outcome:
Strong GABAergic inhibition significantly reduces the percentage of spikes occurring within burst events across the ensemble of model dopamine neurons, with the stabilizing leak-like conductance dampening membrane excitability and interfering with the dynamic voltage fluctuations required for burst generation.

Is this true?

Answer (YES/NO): YES